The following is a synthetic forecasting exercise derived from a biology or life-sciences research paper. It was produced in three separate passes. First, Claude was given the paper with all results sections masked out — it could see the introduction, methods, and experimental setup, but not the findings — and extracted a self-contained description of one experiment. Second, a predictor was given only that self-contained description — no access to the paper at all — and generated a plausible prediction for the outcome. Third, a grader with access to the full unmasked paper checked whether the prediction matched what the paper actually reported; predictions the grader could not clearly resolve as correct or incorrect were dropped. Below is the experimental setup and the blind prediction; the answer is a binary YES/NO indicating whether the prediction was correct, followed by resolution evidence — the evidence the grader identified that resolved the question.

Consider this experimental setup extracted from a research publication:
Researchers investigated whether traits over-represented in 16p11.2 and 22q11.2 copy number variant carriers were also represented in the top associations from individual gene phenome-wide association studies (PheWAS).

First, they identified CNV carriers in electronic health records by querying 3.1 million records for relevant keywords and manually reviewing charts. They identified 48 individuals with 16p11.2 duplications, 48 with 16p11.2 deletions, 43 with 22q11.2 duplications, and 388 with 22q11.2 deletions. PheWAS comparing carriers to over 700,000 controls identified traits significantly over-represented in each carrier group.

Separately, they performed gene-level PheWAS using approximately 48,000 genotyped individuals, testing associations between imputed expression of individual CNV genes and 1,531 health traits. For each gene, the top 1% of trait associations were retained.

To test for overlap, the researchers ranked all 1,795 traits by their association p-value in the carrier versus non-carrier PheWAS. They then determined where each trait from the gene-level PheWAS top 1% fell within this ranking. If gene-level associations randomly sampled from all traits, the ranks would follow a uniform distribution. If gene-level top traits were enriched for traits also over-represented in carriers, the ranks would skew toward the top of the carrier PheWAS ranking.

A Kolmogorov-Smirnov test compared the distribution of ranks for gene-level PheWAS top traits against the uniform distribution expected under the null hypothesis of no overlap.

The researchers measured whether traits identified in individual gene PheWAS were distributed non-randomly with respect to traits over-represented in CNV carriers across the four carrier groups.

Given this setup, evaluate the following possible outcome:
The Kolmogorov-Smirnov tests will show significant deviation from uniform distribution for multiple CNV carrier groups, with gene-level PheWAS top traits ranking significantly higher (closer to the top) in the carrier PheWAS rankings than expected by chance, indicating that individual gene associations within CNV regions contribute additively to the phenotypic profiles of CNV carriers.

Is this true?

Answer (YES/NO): NO